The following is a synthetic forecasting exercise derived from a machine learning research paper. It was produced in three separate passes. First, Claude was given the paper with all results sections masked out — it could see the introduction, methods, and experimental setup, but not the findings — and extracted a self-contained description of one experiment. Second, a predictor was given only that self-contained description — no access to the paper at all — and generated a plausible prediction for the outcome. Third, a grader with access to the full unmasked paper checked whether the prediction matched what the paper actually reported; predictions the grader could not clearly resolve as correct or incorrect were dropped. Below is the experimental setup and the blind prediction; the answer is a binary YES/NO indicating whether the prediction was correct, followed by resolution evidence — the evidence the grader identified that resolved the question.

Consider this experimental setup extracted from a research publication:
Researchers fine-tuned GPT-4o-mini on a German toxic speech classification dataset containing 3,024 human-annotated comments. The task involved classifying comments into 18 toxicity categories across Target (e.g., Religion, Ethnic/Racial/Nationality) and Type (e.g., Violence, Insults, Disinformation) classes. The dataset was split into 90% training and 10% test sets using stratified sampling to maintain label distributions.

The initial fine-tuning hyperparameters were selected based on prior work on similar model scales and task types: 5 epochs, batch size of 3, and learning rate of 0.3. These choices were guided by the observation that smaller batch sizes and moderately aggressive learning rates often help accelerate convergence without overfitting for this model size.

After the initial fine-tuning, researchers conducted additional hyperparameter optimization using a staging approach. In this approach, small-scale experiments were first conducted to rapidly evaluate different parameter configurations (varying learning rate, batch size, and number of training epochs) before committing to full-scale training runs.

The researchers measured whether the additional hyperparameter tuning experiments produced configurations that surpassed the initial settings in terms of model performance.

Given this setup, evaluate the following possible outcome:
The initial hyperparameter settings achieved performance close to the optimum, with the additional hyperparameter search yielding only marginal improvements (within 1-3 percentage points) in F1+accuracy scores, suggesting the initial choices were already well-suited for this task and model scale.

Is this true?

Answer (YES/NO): NO